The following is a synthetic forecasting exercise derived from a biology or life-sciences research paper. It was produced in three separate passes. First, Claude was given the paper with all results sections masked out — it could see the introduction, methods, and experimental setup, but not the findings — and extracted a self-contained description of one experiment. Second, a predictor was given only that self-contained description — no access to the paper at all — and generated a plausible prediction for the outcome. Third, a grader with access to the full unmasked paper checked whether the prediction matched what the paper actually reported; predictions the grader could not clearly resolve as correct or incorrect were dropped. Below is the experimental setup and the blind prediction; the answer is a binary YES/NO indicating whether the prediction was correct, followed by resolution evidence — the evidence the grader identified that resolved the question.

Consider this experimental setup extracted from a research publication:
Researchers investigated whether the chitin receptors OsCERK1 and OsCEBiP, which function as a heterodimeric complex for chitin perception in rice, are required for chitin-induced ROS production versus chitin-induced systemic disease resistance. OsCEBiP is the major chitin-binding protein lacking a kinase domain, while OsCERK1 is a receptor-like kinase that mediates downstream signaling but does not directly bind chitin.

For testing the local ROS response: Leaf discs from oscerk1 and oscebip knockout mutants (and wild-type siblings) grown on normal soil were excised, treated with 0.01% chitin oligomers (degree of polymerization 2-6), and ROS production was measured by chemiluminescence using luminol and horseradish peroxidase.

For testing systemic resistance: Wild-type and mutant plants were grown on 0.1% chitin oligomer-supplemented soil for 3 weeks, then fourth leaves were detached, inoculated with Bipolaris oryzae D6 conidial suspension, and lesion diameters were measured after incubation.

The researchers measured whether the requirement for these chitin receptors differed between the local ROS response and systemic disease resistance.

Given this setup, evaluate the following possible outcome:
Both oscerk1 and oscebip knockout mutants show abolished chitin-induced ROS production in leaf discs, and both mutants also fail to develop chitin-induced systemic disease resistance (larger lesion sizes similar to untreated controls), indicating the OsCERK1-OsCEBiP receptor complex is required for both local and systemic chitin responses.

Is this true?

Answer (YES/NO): NO